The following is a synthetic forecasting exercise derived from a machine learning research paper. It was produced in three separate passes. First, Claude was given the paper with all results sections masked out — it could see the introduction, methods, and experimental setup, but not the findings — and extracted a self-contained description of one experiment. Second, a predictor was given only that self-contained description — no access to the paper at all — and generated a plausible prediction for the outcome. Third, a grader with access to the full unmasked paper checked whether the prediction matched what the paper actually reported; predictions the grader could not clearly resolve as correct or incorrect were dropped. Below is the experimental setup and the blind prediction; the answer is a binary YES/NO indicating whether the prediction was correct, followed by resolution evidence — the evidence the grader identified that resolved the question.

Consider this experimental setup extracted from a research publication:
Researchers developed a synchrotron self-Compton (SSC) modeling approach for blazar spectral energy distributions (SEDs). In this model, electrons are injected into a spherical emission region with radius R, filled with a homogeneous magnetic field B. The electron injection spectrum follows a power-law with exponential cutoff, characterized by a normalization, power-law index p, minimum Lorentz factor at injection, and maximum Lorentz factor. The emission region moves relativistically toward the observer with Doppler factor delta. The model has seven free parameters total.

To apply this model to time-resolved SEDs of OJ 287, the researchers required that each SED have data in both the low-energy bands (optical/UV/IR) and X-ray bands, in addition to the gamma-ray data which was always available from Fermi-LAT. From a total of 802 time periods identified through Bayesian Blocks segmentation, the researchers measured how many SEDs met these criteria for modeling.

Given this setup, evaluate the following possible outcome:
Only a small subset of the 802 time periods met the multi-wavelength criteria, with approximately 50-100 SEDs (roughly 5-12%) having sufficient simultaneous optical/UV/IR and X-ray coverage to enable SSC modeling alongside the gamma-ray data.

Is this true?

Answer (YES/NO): NO